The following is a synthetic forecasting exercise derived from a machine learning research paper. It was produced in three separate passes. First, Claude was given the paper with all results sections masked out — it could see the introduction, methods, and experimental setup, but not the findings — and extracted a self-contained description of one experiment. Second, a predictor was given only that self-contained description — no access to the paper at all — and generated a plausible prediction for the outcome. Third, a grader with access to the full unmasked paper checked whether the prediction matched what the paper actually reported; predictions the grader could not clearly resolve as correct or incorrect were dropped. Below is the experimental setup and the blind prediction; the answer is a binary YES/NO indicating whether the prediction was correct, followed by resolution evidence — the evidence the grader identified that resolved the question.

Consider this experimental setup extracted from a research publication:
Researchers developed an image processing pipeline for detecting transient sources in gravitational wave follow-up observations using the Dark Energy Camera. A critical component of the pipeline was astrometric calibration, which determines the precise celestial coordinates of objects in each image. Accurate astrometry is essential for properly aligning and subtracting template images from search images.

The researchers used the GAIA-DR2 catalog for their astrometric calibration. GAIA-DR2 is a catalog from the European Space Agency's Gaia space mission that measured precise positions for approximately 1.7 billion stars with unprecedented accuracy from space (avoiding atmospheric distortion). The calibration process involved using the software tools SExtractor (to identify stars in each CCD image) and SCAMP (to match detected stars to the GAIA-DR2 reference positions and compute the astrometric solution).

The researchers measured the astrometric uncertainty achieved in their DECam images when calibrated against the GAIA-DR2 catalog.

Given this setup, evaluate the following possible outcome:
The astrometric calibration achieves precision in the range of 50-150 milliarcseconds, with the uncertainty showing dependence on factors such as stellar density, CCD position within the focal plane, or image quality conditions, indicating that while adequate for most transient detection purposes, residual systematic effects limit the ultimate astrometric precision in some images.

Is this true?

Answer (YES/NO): NO